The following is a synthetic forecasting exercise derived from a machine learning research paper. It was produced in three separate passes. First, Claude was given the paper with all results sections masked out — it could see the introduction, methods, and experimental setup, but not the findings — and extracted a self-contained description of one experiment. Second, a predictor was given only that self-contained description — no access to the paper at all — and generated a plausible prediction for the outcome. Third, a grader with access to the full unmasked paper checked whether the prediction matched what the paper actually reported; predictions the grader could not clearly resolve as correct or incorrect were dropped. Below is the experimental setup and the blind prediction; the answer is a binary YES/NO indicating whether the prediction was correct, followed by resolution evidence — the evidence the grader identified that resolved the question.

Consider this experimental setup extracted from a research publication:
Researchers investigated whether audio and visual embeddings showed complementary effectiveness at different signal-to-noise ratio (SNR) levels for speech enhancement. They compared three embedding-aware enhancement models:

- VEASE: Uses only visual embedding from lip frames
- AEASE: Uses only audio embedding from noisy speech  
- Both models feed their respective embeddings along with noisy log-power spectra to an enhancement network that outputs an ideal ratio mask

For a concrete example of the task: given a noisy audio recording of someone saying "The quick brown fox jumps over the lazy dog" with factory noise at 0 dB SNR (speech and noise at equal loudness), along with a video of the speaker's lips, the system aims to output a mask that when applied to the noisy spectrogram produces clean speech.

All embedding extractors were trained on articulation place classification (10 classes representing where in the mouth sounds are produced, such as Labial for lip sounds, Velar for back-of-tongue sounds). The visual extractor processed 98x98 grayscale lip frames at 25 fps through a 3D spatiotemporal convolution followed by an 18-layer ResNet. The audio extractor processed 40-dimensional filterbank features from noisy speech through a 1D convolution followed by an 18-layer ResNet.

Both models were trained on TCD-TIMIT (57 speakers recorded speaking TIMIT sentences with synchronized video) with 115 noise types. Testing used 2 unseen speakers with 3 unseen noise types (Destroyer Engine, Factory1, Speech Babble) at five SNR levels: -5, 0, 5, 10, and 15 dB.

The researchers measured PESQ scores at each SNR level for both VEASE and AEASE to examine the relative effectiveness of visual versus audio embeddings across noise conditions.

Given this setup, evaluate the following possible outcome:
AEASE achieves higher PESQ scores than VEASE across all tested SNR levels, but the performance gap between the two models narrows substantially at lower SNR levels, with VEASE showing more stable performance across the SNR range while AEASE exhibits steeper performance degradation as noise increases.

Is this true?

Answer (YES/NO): NO